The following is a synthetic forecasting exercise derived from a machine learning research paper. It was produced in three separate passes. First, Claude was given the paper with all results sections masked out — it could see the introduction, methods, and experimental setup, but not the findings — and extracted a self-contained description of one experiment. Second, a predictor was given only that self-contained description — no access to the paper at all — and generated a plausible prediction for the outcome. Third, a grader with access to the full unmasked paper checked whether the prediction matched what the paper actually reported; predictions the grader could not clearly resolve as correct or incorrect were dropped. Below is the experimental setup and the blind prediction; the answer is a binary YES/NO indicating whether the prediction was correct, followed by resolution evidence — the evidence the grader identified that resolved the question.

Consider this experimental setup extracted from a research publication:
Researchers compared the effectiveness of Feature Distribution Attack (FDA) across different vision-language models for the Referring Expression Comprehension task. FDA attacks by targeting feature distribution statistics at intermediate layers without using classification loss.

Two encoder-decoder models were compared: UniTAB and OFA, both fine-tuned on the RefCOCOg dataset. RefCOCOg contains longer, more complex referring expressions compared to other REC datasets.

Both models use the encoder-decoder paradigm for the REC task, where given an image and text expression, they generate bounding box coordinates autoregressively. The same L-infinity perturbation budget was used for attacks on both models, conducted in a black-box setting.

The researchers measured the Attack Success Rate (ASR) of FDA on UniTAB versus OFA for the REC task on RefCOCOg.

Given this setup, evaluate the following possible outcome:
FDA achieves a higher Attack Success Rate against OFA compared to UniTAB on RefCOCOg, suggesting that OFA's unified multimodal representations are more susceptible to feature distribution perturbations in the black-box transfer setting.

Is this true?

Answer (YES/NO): NO